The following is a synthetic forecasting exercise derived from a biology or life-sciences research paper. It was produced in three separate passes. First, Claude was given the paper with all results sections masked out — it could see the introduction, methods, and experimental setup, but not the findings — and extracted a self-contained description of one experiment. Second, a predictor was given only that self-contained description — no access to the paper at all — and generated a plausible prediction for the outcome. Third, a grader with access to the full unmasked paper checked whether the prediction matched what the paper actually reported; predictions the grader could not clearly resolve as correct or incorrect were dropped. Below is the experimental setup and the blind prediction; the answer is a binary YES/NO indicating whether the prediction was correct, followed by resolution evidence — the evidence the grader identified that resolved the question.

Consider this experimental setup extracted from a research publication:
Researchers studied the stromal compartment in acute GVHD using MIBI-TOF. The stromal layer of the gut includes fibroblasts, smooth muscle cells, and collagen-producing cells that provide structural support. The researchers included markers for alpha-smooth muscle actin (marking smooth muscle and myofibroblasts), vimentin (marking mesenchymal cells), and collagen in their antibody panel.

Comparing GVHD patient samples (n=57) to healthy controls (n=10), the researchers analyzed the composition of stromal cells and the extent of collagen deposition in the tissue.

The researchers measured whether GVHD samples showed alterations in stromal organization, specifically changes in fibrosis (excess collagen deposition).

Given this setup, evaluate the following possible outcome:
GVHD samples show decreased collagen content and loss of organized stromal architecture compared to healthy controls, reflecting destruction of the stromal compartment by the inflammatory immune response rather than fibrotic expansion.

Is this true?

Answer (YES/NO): NO